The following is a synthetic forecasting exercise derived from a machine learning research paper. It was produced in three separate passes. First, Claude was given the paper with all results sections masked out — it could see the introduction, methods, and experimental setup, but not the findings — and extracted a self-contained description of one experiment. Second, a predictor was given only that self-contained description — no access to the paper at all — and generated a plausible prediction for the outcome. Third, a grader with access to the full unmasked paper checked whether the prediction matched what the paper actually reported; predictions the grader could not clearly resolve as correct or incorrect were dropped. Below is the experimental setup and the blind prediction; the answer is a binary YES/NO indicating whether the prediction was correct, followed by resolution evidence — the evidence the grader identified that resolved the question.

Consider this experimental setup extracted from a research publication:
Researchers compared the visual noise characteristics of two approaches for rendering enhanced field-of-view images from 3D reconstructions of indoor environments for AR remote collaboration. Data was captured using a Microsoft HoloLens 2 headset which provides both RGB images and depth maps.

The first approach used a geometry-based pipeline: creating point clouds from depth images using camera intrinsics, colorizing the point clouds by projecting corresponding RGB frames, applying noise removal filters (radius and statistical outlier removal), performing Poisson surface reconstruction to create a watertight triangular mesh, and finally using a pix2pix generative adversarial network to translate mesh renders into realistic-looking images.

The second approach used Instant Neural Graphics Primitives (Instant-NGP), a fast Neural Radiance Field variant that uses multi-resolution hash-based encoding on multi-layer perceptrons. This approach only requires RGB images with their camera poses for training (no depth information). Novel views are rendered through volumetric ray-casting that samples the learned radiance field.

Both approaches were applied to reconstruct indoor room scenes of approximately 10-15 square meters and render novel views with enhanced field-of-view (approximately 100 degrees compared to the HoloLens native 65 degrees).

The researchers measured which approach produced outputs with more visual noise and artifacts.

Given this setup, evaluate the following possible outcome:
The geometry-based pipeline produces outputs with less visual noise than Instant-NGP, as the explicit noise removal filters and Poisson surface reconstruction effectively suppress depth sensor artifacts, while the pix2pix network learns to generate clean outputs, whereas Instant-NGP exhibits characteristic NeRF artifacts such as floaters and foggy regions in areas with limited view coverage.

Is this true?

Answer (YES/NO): YES